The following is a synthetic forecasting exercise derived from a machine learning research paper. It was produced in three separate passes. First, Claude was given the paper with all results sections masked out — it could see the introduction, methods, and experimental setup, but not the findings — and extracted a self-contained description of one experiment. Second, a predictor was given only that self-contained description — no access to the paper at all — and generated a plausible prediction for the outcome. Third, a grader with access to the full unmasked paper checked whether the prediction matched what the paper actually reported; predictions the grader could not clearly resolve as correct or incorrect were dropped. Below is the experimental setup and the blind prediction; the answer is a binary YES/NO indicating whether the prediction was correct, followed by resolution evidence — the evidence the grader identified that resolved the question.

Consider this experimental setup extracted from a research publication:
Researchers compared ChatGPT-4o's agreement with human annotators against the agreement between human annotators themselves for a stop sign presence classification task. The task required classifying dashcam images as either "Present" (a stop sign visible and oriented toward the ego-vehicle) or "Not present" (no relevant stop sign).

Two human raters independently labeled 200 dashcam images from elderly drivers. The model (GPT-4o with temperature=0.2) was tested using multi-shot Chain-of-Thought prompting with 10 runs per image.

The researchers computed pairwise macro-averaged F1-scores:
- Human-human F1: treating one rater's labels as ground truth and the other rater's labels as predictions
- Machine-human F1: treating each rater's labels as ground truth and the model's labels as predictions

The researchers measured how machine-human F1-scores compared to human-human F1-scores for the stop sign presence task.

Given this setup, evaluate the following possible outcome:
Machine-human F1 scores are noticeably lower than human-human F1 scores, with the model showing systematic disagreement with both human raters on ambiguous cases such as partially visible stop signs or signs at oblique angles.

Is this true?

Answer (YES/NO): NO